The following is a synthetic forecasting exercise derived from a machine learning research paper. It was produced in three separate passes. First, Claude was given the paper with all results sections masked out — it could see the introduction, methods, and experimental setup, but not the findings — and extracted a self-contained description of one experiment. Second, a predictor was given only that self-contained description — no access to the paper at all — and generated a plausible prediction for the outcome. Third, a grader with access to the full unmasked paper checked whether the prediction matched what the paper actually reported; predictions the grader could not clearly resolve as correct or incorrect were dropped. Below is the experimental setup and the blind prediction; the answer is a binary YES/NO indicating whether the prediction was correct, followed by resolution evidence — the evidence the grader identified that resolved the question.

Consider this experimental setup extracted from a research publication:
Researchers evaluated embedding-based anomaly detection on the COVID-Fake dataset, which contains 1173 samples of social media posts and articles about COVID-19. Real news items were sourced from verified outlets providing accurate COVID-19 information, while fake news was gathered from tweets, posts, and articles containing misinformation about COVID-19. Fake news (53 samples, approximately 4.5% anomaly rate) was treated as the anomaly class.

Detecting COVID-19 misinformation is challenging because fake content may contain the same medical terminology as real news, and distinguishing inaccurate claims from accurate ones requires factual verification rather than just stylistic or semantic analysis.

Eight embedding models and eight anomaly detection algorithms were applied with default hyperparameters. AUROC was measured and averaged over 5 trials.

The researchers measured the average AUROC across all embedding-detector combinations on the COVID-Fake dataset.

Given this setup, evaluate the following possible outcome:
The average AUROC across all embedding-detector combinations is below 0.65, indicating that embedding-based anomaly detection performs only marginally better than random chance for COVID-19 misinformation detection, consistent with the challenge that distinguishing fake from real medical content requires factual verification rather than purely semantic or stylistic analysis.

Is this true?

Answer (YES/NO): NO